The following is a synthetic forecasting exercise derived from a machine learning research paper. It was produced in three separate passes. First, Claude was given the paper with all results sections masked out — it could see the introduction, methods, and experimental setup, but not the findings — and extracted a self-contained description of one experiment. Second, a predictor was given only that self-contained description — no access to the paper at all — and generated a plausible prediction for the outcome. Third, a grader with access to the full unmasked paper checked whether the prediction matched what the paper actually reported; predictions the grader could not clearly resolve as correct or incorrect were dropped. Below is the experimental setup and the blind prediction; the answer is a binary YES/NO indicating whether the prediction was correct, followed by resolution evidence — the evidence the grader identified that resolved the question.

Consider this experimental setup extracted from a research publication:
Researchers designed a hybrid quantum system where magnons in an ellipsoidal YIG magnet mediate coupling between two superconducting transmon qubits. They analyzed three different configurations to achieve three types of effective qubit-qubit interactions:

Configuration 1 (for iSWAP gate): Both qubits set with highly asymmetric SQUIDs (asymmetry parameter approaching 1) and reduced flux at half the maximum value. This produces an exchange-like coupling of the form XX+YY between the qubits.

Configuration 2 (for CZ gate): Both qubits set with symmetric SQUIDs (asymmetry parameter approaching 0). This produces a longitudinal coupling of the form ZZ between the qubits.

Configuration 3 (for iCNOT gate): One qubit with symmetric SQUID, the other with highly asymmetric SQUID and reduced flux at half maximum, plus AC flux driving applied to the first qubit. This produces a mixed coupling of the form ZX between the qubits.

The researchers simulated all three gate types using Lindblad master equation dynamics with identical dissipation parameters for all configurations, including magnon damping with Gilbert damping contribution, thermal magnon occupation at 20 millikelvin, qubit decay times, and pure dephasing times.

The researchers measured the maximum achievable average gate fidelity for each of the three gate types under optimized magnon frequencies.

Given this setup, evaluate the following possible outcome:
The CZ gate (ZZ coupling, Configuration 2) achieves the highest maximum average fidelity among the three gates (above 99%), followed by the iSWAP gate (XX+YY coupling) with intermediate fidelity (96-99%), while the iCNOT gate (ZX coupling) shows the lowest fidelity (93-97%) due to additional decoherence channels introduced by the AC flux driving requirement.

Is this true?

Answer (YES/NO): NO